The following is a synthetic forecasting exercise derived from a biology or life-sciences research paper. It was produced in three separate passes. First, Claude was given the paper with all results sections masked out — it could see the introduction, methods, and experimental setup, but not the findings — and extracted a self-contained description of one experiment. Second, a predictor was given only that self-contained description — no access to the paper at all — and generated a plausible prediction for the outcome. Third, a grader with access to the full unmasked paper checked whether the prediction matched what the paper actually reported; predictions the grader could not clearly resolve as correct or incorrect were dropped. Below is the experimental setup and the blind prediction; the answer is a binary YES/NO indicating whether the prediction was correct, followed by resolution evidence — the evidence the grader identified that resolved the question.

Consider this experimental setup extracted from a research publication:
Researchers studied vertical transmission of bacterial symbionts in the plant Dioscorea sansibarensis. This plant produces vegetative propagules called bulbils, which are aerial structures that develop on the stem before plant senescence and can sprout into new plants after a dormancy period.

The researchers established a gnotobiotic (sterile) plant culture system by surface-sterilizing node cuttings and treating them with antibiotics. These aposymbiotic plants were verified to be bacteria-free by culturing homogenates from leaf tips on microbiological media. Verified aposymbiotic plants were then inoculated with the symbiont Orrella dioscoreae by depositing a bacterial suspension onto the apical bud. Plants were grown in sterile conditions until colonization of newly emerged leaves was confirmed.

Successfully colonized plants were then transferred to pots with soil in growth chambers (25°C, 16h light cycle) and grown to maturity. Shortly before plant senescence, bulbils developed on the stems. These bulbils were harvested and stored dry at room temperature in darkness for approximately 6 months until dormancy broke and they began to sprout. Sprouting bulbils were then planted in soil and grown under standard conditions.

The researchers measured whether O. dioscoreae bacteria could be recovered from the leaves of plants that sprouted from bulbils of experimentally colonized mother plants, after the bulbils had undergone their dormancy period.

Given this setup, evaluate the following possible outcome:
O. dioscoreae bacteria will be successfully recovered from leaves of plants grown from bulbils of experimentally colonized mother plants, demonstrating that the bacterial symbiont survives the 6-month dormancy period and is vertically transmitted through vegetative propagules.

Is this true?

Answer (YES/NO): YES